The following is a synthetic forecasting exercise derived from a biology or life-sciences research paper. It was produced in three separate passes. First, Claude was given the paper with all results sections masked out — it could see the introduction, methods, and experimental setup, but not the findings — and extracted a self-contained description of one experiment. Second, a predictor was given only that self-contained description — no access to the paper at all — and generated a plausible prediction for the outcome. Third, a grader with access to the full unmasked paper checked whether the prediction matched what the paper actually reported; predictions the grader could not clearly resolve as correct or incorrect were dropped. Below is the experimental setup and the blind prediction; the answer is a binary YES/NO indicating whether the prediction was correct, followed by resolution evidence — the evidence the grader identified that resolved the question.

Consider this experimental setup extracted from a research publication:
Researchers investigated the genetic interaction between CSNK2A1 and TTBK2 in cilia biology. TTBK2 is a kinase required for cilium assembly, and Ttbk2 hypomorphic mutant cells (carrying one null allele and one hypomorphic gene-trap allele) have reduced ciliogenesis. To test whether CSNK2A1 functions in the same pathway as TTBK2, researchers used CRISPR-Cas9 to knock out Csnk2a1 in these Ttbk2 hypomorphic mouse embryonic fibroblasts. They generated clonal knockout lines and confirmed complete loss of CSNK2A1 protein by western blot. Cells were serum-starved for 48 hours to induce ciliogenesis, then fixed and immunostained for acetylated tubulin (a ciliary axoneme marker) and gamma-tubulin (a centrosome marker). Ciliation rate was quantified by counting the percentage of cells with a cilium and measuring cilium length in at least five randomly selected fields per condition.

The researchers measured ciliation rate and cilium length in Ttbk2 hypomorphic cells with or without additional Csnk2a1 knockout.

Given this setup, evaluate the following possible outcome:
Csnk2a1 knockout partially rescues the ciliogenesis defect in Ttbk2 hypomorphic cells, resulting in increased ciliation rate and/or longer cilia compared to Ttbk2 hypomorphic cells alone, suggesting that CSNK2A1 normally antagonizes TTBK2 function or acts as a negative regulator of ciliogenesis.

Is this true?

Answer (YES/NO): YES